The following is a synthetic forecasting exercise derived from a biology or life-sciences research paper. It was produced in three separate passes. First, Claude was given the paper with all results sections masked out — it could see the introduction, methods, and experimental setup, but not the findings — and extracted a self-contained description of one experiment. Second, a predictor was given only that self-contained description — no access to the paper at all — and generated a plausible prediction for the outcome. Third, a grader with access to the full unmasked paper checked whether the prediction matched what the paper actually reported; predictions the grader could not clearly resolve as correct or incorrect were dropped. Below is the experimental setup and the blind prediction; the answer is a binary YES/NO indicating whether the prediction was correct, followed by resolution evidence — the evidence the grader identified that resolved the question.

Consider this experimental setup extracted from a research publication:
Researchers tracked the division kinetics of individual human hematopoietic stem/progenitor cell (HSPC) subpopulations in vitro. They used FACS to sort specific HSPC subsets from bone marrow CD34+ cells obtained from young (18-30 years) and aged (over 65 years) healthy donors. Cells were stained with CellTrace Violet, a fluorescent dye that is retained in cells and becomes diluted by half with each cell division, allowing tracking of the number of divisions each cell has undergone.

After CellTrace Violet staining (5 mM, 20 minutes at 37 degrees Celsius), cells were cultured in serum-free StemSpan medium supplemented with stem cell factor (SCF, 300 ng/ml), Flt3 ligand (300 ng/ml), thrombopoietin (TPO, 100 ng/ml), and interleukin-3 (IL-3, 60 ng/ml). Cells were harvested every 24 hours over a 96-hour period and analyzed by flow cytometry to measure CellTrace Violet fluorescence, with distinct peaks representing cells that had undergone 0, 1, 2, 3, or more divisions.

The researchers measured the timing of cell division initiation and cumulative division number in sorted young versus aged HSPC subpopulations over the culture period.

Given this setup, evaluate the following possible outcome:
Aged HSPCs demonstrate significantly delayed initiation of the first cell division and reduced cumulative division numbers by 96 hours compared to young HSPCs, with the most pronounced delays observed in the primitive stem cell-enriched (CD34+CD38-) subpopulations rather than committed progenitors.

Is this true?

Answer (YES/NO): NO